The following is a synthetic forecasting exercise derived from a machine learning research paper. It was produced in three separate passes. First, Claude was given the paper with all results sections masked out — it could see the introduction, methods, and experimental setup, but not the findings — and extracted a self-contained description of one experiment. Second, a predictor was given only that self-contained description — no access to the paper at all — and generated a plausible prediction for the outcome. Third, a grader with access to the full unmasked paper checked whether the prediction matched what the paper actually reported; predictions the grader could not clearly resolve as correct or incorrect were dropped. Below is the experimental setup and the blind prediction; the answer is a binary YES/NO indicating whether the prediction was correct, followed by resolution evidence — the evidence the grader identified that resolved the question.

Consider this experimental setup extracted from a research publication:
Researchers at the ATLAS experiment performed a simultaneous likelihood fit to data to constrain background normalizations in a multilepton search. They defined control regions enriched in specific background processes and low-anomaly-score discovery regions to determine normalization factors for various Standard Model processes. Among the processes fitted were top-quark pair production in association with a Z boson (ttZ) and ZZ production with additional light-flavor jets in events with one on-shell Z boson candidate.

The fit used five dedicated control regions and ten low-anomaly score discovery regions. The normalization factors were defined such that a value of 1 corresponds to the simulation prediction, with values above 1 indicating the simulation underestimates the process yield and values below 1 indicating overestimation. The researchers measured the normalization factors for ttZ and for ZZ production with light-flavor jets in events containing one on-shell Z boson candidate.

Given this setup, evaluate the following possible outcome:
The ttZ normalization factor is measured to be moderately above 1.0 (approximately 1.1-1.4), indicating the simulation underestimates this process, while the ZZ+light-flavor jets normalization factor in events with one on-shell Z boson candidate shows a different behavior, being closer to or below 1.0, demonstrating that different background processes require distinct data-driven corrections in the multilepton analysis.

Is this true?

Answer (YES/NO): YES